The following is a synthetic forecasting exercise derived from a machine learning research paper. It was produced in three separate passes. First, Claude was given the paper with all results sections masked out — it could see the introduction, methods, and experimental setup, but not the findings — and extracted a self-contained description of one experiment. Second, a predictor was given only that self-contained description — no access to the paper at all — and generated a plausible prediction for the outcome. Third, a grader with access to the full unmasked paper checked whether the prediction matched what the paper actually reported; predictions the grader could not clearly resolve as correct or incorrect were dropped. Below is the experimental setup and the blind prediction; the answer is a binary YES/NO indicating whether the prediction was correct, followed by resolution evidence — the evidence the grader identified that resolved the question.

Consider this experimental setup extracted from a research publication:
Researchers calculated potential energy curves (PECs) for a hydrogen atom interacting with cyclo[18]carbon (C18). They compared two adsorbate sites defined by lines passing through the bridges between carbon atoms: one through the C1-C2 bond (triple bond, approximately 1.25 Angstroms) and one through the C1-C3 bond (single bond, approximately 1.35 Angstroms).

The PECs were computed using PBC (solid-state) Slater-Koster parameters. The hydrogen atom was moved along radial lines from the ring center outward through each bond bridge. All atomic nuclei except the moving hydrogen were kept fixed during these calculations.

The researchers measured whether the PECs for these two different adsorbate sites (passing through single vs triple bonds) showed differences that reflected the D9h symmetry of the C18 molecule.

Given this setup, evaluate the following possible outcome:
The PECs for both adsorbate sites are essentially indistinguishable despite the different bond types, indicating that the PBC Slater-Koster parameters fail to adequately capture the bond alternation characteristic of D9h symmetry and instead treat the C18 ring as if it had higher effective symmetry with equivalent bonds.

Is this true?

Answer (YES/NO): NO